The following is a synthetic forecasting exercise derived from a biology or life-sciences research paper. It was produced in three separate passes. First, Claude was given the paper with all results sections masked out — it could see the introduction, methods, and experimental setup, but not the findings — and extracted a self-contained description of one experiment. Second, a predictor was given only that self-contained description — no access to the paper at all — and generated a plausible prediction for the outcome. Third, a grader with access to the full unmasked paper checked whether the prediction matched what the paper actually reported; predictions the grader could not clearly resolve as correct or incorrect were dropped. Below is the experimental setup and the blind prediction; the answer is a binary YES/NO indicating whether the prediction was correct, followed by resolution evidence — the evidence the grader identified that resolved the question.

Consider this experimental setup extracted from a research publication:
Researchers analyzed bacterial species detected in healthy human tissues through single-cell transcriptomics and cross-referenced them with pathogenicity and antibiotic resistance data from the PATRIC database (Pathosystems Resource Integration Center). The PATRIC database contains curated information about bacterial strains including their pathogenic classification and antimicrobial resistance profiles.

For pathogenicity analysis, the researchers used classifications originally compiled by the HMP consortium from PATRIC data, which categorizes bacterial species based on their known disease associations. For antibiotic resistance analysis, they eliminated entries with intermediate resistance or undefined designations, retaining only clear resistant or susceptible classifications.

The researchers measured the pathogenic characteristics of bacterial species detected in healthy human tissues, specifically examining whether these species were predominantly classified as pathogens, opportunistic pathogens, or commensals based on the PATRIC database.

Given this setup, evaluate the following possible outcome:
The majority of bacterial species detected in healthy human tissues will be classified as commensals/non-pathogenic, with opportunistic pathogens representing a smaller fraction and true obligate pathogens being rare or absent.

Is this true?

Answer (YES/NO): YES